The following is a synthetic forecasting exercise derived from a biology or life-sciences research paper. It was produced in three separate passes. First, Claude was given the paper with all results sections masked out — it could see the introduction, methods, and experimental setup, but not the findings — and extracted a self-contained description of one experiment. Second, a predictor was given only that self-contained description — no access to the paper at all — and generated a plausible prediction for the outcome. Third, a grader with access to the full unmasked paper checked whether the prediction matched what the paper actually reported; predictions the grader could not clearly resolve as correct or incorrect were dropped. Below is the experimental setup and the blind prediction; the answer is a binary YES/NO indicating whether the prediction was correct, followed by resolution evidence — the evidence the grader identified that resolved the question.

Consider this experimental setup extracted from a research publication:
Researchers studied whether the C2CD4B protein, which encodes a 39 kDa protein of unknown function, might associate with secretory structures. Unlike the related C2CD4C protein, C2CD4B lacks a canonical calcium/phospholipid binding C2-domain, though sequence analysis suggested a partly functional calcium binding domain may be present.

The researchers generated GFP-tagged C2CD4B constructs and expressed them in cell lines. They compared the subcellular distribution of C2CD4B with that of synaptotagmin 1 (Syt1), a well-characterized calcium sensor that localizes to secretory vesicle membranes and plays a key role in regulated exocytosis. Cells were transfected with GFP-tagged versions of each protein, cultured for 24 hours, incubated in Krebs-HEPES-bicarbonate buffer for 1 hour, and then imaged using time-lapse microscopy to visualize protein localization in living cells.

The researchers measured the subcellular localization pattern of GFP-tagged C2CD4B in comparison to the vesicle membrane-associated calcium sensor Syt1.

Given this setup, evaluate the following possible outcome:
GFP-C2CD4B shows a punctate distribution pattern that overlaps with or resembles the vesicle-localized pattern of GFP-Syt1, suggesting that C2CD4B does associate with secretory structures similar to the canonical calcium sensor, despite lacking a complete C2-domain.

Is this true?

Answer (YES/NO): NO